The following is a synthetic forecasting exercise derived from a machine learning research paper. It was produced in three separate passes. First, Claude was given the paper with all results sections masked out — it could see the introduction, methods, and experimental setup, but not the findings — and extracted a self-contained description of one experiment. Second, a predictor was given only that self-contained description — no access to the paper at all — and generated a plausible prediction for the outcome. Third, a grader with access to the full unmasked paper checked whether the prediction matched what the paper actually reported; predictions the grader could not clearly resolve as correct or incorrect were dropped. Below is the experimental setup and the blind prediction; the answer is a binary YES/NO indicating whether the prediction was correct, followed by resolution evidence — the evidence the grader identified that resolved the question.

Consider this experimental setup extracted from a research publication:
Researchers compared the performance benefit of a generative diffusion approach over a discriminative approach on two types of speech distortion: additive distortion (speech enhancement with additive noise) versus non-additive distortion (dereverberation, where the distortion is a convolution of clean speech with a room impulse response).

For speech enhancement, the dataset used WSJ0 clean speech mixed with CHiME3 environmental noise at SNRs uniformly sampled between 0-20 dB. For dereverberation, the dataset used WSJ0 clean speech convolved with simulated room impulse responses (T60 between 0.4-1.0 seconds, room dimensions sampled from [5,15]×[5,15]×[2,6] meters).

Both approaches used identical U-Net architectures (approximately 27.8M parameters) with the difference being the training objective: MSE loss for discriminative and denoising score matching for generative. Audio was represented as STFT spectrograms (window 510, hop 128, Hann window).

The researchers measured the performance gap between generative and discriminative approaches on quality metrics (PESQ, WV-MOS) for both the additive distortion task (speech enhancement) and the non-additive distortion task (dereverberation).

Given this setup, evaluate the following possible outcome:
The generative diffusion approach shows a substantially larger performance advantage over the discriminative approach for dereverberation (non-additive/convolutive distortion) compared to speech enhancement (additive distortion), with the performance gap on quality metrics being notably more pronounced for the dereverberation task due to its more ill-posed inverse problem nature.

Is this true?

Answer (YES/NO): YES